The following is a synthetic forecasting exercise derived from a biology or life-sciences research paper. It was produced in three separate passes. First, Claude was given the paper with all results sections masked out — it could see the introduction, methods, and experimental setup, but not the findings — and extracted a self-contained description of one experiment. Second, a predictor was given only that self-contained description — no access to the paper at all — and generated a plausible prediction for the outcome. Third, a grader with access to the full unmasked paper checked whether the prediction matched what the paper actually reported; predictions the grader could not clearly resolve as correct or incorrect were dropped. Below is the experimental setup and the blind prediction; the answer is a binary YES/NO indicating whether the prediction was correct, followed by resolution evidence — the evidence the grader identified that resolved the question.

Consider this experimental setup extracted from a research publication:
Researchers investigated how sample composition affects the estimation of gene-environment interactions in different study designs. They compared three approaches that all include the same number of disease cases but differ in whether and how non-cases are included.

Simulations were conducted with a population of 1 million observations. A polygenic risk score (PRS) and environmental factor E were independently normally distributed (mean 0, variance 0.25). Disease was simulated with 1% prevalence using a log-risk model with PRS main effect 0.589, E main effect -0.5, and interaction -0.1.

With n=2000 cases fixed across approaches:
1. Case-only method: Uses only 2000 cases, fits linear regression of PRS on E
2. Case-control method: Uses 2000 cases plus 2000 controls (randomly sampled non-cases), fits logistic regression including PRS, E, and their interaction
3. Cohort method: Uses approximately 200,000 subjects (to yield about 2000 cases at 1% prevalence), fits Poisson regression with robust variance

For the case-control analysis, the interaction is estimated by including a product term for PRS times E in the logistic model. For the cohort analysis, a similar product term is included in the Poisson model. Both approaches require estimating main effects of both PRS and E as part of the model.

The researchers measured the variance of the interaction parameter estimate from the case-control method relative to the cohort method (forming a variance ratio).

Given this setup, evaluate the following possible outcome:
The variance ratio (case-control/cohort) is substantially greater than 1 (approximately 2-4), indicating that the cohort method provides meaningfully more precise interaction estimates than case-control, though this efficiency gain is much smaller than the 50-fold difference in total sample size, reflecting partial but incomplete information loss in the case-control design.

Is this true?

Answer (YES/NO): YES